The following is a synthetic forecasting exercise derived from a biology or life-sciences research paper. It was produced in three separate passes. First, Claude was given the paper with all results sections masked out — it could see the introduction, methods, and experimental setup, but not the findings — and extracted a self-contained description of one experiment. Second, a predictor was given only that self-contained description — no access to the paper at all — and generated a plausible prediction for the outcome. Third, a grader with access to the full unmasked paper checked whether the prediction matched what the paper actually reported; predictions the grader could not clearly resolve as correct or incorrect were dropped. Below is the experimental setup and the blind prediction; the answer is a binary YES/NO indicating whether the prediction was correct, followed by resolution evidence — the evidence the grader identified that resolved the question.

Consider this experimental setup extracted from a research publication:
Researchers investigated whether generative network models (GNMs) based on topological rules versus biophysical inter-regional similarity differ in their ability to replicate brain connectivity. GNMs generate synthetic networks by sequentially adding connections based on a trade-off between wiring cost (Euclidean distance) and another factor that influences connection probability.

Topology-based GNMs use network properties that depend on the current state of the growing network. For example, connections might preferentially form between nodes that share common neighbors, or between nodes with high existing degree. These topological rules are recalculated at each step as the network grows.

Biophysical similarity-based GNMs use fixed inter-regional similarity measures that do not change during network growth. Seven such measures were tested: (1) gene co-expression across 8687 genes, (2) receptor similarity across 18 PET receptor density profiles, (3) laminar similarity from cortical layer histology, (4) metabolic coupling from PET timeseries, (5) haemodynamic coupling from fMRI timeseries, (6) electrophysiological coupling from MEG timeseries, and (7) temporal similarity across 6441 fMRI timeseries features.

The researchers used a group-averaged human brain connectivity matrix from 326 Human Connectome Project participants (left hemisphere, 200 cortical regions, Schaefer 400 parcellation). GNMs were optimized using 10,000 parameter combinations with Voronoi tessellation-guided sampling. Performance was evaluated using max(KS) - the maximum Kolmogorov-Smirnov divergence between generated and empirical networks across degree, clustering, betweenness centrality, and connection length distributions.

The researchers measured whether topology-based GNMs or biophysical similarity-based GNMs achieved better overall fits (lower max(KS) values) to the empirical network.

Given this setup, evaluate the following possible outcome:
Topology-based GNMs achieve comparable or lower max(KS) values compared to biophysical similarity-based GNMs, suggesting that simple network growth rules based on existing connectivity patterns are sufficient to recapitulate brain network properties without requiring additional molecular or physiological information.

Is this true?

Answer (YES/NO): NO